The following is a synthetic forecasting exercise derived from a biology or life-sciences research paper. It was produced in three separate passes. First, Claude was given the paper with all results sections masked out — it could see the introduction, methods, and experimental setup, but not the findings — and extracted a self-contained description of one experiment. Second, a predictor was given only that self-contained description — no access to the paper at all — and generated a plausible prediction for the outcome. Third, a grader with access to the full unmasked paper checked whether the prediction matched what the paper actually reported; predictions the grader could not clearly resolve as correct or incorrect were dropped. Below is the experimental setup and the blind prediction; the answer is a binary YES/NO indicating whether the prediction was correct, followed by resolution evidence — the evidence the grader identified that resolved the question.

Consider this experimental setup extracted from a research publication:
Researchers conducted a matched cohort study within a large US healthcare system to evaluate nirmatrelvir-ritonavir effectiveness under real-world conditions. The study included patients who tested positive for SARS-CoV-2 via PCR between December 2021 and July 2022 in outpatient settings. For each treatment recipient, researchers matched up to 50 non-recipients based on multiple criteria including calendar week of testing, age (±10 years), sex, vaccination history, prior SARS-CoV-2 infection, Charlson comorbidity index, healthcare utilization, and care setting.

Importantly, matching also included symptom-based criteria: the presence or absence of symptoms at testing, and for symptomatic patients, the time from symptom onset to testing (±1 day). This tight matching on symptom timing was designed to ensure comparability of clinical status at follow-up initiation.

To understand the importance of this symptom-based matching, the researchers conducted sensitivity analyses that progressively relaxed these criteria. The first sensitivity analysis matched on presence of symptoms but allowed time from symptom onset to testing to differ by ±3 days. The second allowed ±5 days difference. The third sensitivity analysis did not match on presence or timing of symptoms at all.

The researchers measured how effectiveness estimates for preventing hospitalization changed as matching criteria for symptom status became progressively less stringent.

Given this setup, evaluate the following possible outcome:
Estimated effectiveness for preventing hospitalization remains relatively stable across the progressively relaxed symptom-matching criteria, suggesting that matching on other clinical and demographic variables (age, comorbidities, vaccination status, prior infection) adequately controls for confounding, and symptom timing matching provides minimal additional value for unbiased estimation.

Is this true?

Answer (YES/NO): NO